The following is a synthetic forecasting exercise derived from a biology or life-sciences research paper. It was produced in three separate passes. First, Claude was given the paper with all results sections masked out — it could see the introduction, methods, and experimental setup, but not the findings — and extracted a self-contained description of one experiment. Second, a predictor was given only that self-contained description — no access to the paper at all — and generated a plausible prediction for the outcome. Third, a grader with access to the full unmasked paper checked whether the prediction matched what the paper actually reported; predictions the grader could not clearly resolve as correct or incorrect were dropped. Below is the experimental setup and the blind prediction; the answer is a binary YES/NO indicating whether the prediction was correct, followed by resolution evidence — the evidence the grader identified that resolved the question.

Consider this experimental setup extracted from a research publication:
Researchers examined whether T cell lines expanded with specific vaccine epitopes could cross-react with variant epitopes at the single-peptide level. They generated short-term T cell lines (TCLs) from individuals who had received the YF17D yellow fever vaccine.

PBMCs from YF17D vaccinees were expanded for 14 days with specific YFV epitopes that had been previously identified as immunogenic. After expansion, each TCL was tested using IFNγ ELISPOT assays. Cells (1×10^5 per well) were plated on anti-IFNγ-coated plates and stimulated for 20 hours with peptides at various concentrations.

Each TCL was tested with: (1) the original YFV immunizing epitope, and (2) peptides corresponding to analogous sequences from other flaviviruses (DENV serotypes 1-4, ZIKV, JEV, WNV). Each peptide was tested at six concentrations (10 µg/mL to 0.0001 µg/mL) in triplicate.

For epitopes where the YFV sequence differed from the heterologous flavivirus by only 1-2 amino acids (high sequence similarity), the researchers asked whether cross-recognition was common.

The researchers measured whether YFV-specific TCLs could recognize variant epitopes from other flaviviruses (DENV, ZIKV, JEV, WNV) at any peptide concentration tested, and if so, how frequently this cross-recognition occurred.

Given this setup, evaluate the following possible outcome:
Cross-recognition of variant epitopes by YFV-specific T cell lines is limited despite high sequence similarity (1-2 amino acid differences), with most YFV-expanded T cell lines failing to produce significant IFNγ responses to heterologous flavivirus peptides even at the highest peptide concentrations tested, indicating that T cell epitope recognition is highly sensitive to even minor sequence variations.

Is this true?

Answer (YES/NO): NO